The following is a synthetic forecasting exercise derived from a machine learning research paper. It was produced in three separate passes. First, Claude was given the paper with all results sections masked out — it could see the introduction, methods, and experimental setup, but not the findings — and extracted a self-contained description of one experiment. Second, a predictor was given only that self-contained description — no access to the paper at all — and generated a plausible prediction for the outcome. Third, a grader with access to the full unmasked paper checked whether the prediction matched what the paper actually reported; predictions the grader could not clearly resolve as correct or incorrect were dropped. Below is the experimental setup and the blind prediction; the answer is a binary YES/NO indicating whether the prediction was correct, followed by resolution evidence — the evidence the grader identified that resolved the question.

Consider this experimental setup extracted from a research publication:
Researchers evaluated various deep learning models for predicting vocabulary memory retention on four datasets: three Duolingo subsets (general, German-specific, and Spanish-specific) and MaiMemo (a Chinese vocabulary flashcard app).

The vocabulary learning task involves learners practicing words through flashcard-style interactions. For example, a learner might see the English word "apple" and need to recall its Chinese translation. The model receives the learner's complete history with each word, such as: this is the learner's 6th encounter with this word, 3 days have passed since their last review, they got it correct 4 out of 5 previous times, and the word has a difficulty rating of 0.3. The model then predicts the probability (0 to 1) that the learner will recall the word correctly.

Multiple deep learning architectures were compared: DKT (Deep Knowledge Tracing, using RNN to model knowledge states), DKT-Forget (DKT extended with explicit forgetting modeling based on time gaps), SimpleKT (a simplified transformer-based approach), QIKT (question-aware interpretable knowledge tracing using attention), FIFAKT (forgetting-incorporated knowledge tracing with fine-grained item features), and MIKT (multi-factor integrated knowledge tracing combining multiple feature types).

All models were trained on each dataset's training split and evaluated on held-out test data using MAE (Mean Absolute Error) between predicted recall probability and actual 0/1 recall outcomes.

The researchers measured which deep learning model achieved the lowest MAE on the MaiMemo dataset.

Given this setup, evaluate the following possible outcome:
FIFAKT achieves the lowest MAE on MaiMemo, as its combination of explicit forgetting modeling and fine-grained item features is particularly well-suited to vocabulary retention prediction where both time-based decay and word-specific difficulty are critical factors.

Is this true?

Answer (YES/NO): YES